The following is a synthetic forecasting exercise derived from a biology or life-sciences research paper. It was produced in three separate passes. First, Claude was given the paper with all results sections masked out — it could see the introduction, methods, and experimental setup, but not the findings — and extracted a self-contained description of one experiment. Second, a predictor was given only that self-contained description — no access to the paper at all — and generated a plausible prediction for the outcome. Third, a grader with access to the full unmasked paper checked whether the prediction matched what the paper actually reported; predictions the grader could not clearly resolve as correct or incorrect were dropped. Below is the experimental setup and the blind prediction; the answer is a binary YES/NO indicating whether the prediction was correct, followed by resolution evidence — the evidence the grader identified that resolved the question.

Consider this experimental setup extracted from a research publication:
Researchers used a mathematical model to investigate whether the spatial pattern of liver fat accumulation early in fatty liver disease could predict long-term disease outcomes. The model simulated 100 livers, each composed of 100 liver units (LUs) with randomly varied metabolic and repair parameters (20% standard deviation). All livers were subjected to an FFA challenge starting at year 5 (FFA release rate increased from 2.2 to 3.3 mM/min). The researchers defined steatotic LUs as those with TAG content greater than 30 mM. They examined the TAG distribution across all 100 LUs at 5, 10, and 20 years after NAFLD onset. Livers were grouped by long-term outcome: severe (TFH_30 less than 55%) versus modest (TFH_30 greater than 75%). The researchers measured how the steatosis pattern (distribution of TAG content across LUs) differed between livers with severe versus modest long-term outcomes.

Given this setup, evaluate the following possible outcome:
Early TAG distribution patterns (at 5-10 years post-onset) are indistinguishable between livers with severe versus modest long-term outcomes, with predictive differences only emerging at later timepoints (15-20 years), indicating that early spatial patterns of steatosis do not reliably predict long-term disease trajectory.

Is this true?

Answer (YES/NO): NO